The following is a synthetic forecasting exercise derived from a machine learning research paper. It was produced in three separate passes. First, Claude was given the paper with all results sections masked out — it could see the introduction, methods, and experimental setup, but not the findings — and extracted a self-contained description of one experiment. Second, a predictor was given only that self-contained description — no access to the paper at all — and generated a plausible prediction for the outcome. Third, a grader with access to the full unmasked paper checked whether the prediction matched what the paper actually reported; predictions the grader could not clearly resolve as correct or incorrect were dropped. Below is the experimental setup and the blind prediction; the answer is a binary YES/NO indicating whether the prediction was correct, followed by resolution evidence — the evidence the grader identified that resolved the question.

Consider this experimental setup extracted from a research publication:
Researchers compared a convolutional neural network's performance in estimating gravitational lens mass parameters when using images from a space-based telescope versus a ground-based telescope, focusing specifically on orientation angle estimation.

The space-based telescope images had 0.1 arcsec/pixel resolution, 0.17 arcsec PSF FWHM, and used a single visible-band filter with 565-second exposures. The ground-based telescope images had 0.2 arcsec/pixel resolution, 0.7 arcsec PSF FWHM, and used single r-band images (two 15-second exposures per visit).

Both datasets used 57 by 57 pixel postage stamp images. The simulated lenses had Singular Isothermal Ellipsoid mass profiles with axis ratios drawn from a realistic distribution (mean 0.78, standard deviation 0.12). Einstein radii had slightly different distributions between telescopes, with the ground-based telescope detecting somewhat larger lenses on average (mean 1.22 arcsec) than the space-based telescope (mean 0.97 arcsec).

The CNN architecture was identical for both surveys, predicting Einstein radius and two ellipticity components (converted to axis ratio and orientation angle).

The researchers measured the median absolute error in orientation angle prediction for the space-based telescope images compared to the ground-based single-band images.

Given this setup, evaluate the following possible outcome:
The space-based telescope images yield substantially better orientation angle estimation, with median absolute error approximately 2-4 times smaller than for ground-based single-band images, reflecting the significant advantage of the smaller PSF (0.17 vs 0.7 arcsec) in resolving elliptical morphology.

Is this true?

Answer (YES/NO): NO